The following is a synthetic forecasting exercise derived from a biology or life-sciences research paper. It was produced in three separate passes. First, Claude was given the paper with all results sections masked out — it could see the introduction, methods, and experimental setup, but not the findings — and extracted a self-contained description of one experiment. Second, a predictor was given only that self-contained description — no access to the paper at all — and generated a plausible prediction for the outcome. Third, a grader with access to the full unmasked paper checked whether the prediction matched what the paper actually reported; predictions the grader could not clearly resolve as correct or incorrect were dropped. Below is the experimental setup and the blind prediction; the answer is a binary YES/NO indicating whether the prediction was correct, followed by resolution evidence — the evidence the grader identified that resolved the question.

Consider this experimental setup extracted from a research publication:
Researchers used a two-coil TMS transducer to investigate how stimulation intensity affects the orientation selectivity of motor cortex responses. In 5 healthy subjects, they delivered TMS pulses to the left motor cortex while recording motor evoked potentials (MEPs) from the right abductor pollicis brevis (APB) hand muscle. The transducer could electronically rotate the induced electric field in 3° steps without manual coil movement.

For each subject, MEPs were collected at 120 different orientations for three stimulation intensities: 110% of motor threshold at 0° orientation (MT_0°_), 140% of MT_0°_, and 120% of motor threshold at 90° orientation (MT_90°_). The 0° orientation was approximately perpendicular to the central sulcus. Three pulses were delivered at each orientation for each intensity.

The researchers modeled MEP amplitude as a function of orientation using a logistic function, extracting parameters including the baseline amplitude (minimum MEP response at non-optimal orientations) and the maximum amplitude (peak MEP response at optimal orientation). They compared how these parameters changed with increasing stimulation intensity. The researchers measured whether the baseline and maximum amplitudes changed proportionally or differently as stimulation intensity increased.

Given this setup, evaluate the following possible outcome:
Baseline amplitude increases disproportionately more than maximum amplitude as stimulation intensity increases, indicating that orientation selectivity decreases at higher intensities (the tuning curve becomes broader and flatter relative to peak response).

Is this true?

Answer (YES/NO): YES